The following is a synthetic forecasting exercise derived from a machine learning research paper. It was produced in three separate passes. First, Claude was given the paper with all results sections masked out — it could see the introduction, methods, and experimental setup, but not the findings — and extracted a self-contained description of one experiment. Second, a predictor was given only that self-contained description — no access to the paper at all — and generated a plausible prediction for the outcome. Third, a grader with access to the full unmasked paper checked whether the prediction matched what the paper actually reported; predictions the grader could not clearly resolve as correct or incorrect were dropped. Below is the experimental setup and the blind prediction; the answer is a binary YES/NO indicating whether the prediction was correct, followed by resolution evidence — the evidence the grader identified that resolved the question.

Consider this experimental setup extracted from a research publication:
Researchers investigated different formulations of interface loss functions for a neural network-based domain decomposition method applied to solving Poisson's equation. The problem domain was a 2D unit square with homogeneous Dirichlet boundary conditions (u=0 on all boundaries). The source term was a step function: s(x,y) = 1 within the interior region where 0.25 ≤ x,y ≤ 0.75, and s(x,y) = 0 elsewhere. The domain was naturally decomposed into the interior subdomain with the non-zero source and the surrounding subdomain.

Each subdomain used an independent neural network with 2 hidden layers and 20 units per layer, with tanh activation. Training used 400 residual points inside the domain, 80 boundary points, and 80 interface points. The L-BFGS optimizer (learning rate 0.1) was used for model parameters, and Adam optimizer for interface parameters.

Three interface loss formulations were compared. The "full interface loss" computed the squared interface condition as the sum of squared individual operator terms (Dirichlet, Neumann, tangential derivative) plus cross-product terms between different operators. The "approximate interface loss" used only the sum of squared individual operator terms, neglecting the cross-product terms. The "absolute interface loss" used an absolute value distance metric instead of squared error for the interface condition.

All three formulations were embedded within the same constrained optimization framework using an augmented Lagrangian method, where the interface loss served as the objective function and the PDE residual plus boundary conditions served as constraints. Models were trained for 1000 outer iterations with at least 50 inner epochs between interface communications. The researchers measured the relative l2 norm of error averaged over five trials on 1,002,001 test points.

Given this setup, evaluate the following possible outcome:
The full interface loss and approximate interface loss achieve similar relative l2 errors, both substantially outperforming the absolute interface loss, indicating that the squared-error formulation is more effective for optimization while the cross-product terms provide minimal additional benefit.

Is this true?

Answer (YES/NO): NO